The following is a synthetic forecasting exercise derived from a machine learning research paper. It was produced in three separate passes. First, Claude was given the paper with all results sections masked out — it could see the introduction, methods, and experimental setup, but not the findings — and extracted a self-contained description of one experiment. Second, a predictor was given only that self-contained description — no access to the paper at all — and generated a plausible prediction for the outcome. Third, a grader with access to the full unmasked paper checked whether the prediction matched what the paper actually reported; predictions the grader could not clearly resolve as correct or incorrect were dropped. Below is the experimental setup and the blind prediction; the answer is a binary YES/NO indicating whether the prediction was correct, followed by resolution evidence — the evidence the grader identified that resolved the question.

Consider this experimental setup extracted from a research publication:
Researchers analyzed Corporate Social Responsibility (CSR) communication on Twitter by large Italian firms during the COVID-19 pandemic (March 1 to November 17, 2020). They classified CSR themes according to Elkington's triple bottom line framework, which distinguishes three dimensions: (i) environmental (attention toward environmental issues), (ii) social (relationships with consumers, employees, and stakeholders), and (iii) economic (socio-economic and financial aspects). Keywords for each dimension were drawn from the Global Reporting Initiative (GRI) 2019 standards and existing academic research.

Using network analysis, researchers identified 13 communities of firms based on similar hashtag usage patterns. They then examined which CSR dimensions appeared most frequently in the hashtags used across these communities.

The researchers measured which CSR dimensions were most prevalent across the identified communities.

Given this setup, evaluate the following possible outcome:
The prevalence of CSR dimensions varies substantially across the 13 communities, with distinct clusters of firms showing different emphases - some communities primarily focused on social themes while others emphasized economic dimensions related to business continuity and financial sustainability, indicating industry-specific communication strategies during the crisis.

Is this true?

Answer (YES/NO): NO